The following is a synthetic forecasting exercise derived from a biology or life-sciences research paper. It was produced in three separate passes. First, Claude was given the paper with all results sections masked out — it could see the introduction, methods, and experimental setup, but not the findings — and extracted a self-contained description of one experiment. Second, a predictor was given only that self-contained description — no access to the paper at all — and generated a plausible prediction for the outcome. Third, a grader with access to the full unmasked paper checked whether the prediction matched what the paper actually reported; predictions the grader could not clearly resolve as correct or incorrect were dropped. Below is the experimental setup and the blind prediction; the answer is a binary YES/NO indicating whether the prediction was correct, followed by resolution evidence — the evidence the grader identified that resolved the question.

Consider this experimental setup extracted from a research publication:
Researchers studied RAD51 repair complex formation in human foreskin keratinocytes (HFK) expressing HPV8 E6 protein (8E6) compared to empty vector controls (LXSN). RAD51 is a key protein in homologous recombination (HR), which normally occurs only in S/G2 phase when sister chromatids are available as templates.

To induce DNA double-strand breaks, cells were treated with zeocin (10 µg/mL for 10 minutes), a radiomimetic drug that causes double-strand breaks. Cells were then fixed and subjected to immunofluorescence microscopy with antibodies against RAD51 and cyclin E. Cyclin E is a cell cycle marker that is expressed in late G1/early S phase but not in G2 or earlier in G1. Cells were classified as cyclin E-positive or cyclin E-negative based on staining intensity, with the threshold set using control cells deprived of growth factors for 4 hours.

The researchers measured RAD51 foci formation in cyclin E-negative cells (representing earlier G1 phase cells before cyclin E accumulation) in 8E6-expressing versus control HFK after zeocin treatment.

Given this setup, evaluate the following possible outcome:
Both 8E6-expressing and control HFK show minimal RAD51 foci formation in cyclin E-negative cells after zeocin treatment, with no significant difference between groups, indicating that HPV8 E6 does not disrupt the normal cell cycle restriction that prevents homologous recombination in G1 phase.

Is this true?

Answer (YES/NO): NO